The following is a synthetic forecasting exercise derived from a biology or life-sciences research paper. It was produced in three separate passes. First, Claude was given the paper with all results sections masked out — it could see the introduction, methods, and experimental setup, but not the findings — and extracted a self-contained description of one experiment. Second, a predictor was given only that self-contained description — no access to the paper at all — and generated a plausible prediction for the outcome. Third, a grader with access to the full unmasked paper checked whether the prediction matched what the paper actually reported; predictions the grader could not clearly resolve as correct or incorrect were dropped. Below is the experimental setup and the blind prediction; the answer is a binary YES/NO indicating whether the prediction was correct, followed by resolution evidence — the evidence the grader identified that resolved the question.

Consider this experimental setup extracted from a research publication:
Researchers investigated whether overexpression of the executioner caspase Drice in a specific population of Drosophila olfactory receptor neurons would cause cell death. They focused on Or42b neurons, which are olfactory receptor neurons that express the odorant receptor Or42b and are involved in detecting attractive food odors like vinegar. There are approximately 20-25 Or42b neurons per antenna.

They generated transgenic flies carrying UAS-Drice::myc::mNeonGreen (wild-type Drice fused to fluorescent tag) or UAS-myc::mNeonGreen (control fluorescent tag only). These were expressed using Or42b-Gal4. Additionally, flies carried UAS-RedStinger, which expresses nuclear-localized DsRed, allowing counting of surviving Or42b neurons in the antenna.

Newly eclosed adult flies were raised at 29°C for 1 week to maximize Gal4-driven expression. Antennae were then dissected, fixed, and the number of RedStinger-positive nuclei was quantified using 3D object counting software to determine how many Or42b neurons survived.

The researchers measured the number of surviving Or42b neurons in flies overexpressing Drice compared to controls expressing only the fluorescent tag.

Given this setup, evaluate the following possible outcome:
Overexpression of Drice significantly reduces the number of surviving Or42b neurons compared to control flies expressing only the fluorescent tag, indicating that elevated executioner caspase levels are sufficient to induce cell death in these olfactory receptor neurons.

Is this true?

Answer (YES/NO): NO